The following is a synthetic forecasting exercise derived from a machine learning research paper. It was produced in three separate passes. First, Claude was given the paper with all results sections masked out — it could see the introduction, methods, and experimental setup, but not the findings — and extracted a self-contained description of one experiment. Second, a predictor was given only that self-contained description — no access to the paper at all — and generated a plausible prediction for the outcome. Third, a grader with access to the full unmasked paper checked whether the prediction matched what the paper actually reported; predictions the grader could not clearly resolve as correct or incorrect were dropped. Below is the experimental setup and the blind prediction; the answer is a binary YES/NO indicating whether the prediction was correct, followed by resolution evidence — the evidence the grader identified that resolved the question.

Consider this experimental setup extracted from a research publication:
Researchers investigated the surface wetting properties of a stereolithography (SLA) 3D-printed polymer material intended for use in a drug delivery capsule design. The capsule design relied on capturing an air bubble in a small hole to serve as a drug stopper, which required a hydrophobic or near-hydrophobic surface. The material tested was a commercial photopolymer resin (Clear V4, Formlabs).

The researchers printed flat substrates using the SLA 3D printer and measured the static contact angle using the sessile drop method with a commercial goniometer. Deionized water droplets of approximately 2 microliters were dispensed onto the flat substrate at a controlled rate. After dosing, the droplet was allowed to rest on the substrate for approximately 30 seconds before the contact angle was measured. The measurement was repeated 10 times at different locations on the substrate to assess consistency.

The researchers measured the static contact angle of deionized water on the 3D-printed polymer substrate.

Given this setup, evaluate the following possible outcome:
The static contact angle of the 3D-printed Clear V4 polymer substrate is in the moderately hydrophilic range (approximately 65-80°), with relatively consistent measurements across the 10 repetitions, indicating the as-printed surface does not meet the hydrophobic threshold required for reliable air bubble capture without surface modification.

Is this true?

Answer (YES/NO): NO